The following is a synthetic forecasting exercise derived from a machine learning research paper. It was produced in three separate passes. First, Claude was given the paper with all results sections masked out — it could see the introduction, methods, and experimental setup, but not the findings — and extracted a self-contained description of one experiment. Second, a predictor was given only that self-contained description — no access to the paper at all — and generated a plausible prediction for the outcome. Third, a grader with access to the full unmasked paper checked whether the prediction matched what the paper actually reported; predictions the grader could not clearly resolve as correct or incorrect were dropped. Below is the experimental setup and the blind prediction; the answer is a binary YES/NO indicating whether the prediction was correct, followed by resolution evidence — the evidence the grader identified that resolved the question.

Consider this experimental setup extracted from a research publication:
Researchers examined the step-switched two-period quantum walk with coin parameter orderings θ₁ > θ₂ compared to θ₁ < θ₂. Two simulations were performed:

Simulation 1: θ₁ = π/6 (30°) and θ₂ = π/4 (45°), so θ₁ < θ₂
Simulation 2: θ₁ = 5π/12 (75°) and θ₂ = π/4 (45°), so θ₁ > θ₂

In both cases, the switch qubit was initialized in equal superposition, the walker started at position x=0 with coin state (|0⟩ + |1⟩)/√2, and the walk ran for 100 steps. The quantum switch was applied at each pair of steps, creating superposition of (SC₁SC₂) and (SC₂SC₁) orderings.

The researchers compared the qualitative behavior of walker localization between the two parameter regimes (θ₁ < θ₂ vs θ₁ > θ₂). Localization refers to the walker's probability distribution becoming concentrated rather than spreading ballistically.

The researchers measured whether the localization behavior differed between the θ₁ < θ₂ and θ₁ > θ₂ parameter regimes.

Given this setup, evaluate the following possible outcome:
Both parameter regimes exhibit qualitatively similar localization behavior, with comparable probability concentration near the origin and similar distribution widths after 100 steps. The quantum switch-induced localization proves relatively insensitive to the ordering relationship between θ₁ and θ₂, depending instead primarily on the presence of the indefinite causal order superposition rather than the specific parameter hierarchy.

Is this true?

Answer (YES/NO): YES